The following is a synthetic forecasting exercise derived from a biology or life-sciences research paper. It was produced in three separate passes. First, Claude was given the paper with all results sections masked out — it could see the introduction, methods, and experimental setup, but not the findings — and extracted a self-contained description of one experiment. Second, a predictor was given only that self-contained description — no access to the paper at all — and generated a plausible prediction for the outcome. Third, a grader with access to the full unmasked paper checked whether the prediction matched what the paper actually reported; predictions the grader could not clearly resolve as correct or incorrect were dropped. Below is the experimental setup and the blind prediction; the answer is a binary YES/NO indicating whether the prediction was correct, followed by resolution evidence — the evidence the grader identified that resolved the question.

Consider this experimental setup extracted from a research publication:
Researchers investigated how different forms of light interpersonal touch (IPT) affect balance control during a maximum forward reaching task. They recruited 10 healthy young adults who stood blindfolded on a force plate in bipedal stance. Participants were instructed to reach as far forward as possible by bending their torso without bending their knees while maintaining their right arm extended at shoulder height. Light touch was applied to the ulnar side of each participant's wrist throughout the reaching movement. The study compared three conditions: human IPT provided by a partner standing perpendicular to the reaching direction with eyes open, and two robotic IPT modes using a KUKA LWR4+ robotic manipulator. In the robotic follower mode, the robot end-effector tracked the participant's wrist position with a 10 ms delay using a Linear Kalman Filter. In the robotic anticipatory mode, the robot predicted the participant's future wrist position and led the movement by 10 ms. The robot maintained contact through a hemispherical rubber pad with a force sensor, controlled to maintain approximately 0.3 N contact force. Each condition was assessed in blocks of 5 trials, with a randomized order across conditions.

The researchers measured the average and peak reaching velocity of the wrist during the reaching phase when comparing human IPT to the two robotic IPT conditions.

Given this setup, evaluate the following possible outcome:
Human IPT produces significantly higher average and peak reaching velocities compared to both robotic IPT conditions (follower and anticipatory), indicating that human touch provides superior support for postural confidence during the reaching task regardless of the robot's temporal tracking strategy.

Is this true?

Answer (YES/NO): YES